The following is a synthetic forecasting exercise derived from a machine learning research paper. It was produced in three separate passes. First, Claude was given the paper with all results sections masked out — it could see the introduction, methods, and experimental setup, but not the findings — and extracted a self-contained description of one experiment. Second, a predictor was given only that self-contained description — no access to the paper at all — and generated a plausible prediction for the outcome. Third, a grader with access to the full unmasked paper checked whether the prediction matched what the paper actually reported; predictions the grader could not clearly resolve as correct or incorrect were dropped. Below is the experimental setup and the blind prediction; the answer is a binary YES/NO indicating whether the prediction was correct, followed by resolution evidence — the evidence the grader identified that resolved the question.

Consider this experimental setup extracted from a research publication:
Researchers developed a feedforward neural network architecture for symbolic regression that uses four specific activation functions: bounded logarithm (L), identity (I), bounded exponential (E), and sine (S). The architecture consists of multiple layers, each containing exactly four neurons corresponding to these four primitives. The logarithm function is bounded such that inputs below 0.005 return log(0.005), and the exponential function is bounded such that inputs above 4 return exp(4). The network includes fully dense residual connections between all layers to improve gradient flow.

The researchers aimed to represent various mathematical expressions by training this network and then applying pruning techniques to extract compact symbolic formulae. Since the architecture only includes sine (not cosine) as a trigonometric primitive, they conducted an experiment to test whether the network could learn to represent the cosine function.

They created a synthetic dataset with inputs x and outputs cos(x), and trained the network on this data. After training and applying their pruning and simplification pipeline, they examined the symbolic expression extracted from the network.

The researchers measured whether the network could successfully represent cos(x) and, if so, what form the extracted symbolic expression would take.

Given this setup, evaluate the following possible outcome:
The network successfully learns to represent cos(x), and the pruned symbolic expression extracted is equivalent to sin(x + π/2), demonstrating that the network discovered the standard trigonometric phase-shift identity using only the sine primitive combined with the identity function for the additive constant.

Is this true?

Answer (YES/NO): NO